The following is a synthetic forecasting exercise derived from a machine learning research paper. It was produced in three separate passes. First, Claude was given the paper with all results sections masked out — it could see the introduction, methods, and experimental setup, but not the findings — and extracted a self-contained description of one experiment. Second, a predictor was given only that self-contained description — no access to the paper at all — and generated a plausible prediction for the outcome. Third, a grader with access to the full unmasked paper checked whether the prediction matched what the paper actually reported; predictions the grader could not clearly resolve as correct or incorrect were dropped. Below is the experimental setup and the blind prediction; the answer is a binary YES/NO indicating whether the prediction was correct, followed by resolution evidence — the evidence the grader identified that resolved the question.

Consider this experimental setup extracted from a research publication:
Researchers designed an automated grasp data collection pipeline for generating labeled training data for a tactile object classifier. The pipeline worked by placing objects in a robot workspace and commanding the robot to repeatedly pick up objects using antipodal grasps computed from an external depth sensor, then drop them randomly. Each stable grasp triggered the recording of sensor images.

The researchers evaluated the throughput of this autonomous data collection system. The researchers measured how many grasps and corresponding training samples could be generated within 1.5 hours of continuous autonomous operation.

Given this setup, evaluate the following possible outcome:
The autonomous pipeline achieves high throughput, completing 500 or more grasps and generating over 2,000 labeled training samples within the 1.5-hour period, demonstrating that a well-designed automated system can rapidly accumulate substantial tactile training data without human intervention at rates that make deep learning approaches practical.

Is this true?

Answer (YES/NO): NO